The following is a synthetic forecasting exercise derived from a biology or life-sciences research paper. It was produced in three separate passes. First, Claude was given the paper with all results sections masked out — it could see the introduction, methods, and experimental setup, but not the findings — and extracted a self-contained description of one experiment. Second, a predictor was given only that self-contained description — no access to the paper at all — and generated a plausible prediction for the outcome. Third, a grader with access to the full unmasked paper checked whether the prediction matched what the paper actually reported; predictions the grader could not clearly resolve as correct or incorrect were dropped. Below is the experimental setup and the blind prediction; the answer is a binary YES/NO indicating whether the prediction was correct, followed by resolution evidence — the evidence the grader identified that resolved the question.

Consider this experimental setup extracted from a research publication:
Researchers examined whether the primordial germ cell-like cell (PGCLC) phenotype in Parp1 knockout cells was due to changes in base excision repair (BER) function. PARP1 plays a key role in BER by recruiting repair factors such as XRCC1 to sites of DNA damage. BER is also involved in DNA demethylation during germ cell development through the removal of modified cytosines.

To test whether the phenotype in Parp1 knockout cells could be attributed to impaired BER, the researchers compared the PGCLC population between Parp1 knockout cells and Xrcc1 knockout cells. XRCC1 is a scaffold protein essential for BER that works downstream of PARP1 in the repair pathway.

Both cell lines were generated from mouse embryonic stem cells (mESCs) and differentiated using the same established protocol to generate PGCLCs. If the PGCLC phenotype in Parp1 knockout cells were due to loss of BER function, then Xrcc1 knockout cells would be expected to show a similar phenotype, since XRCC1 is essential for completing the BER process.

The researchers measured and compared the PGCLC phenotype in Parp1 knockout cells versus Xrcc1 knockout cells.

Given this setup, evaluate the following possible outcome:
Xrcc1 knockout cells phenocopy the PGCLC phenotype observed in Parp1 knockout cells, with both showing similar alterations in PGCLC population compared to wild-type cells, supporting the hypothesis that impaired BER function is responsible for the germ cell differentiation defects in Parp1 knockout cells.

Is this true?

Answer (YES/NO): NO